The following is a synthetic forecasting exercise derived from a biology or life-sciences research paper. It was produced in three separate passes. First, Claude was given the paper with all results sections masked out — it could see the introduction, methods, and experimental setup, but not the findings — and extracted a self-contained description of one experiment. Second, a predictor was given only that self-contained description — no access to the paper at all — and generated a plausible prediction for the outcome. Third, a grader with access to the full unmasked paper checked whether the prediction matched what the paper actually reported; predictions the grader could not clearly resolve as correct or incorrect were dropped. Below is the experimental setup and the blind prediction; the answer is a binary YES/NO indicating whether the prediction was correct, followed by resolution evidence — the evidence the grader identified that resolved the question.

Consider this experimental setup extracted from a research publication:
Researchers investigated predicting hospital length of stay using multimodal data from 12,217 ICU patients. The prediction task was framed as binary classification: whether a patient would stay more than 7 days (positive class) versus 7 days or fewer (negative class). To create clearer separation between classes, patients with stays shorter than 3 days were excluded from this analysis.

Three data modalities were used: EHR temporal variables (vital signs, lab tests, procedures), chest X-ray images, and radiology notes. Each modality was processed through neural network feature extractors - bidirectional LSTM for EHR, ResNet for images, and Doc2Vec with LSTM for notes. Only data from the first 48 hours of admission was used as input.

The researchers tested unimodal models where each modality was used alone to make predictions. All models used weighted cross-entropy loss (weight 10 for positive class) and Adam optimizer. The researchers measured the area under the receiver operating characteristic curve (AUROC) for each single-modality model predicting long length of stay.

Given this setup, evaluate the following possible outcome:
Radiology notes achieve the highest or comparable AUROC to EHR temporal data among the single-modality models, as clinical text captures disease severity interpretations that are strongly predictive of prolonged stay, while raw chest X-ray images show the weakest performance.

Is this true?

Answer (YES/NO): NO